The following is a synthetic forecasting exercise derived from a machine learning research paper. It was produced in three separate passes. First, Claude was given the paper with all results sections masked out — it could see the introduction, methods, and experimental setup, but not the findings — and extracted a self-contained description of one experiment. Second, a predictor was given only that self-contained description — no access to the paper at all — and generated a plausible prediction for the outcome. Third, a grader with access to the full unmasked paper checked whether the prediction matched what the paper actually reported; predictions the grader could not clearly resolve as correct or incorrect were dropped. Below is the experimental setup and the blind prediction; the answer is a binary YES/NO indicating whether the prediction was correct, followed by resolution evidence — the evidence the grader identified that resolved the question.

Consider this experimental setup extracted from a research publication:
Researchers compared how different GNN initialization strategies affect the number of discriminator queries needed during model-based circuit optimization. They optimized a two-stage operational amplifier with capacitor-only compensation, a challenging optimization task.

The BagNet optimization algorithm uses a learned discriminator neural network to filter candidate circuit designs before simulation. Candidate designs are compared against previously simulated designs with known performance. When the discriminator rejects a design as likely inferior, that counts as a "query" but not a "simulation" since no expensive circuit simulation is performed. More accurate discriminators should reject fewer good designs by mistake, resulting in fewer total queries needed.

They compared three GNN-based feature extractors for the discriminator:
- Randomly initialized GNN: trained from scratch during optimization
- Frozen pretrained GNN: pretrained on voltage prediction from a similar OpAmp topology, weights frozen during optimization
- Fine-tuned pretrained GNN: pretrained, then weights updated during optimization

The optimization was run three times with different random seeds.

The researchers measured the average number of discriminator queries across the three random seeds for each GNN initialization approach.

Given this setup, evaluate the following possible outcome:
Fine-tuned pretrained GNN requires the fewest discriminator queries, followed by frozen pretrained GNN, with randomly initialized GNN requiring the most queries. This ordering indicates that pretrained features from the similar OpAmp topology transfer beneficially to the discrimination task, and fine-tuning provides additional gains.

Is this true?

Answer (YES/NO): YES